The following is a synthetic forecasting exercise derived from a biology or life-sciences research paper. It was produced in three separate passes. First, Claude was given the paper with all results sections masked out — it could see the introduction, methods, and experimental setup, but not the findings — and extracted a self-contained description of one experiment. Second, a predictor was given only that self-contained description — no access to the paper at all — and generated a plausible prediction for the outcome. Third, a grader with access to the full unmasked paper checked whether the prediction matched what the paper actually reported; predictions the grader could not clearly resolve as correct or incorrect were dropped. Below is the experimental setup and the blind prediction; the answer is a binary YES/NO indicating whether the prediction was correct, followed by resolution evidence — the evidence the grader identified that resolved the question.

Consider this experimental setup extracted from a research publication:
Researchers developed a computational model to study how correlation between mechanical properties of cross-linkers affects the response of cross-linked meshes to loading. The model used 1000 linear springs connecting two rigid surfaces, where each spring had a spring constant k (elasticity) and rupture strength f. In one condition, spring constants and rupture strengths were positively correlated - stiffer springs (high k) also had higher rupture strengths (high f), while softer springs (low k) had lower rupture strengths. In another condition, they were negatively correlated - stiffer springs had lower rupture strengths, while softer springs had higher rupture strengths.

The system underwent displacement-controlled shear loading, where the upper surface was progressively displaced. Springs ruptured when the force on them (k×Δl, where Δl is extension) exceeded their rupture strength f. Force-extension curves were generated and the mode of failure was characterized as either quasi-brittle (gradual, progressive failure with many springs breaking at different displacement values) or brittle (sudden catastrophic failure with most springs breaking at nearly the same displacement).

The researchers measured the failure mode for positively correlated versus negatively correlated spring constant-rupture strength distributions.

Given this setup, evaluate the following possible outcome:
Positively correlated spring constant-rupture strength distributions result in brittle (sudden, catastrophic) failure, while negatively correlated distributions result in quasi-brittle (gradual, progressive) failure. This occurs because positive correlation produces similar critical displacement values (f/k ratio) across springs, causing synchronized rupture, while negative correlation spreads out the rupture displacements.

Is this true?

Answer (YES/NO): YES